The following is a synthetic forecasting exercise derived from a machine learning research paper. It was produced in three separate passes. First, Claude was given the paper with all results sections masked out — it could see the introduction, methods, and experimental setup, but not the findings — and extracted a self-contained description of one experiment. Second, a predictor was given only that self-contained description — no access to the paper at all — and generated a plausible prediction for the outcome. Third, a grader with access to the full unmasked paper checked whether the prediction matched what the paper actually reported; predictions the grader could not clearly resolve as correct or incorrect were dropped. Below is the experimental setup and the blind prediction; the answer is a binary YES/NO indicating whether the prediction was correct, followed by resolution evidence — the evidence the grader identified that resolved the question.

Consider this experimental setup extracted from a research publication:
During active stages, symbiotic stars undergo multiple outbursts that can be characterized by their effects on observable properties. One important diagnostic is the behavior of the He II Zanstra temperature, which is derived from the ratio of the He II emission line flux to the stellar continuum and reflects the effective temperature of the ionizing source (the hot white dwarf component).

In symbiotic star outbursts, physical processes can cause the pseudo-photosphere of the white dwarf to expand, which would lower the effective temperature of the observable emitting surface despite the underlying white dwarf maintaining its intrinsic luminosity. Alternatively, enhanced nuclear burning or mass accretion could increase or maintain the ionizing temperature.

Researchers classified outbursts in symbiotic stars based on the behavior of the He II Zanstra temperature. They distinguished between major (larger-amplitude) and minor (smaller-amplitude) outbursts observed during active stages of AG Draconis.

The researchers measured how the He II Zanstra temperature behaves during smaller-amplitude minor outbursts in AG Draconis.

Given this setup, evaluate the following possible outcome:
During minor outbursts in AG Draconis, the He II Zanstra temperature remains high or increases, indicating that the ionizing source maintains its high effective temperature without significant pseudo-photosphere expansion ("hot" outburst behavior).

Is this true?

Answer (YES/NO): YES